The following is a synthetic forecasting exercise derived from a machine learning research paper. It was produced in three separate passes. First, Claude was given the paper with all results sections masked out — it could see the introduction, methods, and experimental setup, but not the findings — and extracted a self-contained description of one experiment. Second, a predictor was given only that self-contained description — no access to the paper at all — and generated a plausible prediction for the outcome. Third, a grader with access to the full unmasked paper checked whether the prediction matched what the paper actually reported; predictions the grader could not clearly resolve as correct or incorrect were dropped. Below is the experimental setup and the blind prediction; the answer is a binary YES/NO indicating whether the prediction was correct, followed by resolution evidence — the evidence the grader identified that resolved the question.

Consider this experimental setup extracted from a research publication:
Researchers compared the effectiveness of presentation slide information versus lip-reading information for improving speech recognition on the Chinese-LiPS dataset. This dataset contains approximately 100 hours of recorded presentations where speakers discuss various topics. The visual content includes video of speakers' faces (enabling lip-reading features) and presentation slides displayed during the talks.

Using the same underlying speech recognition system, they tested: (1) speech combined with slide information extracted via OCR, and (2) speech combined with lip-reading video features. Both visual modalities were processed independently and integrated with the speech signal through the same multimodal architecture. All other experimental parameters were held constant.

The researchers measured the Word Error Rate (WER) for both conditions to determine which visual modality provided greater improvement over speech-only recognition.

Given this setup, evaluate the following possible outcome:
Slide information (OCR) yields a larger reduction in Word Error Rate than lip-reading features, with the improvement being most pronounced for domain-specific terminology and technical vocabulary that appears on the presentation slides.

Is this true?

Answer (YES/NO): NO